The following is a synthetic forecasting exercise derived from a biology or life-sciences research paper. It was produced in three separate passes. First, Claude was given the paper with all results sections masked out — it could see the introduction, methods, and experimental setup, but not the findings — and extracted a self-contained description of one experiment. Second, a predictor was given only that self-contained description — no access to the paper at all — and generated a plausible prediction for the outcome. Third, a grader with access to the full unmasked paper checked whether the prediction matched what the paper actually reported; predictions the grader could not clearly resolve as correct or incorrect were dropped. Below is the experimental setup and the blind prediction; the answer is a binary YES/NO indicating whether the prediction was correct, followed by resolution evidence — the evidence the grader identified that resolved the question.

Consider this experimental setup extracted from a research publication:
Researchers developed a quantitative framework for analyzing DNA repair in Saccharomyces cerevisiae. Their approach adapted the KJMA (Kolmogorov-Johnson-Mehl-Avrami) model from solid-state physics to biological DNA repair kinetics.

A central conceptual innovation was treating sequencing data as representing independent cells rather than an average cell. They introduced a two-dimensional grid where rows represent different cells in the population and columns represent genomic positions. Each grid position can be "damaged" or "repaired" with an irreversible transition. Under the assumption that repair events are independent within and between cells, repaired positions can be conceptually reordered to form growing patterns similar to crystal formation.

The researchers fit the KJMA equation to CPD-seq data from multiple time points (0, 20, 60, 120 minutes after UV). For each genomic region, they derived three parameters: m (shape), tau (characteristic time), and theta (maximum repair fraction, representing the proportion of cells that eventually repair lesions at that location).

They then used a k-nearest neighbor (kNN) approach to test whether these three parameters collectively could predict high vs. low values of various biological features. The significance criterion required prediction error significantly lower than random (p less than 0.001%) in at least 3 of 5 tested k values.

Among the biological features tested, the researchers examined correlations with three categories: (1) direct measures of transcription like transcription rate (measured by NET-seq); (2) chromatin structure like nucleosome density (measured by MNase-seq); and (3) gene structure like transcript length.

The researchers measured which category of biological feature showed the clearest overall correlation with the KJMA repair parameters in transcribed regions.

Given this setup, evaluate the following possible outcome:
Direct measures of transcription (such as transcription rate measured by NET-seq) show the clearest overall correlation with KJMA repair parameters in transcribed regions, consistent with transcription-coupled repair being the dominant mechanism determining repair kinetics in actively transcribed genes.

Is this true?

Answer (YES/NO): NO